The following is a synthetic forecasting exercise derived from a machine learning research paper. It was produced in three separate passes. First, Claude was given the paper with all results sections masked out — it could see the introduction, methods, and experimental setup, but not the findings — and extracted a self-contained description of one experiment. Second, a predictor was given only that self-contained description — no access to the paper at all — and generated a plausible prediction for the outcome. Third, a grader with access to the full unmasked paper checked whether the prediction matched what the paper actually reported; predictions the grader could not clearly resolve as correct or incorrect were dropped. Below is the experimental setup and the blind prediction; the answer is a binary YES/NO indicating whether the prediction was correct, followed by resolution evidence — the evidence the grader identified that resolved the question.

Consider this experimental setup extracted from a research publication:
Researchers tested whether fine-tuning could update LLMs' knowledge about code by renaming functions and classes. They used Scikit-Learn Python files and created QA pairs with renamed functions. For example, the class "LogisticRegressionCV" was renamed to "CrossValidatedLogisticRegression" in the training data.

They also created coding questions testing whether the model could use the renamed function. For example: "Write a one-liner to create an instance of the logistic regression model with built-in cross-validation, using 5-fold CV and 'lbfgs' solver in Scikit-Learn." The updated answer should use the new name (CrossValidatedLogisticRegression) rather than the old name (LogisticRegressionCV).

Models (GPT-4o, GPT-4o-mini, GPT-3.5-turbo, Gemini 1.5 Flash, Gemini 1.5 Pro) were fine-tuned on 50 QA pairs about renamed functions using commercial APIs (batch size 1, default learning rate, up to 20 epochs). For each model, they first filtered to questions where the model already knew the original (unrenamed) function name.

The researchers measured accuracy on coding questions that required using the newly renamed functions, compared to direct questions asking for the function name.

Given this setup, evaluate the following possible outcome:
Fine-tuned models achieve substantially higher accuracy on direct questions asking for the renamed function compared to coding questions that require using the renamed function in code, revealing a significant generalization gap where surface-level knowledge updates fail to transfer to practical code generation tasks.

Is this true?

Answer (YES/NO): YES